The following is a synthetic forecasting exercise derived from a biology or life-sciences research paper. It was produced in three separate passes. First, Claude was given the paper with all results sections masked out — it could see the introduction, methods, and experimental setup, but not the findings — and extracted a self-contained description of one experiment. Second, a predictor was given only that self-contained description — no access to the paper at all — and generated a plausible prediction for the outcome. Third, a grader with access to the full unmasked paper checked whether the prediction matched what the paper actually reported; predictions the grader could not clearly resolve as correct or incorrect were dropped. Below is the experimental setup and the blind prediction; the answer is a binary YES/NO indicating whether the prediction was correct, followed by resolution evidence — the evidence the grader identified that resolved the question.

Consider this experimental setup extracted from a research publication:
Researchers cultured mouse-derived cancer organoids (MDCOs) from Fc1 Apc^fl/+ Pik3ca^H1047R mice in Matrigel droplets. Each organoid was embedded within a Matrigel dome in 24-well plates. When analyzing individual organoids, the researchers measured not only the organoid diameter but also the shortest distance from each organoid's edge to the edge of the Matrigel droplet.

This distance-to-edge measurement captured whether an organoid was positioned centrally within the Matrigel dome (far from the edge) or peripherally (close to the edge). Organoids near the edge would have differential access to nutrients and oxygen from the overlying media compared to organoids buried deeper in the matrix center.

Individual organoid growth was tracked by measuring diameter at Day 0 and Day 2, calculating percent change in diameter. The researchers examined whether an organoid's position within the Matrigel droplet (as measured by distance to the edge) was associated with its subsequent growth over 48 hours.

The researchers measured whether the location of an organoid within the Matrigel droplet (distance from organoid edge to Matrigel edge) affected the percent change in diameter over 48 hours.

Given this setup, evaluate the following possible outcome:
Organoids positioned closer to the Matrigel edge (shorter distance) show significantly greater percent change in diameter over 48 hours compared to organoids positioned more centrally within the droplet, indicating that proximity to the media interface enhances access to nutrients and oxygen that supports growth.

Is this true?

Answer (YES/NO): NO